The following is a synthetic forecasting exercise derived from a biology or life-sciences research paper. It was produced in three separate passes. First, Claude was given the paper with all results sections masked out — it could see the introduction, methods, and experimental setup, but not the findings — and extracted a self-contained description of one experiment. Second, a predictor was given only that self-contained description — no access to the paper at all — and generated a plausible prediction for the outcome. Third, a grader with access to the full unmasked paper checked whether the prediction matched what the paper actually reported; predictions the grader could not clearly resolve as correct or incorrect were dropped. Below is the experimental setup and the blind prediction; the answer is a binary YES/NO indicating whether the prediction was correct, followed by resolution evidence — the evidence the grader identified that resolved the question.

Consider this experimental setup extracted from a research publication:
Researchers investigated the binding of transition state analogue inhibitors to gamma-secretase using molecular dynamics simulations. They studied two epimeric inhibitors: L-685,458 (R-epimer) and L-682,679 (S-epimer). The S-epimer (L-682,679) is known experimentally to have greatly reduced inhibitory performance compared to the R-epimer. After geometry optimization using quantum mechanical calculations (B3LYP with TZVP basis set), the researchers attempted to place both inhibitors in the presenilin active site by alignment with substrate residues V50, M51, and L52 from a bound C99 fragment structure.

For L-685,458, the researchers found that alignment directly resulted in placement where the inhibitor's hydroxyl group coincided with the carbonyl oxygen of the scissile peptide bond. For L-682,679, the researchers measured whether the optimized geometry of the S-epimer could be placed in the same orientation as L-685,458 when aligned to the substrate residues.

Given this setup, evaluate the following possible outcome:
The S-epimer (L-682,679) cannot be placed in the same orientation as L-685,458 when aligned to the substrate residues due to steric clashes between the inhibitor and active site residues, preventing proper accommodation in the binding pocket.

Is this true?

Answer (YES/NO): NO